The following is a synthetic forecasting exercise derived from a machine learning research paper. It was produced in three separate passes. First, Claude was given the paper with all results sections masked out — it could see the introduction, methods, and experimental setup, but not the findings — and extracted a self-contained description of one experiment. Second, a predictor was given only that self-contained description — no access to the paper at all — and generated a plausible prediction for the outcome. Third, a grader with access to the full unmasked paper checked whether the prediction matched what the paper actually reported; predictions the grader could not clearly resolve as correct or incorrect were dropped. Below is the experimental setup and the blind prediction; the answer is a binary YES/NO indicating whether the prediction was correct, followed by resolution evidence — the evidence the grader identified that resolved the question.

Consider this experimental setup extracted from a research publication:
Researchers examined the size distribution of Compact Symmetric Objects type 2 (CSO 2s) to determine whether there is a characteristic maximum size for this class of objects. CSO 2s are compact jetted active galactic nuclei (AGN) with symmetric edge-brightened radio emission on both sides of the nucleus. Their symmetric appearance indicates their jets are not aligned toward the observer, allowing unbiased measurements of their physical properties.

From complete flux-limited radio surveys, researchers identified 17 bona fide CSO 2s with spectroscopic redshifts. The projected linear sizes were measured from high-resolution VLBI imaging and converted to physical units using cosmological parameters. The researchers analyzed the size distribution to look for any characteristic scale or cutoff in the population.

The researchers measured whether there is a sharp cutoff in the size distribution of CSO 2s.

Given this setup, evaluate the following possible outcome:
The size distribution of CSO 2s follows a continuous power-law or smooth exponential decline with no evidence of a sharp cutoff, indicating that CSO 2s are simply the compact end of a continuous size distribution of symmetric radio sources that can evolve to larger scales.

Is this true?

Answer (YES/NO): NO